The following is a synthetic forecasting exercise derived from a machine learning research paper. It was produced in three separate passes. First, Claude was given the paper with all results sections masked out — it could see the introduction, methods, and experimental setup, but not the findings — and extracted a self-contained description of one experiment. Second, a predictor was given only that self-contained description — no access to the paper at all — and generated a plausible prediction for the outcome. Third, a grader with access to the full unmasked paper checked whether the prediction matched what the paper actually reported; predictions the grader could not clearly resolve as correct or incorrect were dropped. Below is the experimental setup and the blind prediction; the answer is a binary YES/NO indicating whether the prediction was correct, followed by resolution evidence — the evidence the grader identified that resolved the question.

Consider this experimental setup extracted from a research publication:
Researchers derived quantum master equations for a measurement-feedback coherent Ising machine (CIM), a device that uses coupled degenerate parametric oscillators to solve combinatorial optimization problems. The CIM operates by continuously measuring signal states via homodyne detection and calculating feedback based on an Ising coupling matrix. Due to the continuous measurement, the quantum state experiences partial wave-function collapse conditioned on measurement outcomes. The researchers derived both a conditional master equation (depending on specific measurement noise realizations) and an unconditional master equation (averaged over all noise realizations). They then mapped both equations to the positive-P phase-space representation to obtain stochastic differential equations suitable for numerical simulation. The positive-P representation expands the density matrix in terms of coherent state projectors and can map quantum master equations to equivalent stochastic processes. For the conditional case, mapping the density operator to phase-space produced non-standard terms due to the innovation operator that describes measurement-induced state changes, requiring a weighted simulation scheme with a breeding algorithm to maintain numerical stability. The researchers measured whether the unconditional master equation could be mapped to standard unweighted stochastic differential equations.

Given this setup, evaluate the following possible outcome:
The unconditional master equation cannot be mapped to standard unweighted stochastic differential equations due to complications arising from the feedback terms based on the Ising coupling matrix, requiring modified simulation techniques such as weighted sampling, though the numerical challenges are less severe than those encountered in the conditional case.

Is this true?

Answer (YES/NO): NO